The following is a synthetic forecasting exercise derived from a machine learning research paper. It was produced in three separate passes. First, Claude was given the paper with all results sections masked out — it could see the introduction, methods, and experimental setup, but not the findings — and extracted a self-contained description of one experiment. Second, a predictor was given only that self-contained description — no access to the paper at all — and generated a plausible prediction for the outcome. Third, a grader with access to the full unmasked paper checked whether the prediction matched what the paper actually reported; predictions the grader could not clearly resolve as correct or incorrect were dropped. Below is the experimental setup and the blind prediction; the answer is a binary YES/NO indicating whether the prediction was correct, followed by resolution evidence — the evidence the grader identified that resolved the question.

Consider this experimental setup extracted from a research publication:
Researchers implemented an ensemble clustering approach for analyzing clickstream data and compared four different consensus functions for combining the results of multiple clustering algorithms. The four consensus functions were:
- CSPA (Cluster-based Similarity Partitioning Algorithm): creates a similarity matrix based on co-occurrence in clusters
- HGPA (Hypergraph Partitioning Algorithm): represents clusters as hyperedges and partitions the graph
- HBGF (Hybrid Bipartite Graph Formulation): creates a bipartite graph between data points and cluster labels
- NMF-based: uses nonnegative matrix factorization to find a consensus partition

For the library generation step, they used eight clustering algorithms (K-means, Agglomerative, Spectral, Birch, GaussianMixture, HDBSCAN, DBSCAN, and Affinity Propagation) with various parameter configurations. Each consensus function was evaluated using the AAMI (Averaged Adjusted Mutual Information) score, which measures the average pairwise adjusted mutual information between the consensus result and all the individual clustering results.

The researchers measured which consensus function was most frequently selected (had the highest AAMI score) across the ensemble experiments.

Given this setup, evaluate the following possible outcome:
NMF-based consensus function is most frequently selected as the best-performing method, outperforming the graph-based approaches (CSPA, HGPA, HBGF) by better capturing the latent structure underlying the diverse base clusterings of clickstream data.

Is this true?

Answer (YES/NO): NO